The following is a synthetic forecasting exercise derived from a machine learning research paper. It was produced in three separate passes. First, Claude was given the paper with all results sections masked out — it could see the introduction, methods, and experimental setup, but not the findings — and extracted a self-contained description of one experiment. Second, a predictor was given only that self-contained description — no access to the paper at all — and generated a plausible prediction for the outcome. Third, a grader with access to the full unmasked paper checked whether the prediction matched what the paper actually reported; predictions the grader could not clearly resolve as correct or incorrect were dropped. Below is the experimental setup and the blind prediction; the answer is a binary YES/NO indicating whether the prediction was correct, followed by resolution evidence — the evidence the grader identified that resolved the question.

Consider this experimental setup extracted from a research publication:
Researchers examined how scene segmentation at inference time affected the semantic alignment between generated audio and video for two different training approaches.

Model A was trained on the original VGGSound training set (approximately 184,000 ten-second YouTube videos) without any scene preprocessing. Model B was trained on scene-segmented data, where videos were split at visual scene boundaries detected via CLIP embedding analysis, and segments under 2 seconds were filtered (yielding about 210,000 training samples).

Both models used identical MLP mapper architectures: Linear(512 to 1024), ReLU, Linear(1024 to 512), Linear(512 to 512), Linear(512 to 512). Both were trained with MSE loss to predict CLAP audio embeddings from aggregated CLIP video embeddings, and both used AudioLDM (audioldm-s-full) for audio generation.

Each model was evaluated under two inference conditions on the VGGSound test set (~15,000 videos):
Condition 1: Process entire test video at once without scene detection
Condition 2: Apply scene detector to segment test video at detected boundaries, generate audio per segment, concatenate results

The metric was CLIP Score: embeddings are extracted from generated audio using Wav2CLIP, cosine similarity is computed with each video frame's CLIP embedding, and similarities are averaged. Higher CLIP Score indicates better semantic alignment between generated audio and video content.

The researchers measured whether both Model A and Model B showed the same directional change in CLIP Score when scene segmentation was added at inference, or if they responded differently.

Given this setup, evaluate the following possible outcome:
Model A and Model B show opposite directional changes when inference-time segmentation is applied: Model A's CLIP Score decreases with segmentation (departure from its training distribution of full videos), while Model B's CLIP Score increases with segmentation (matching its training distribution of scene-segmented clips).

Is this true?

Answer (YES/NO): NO